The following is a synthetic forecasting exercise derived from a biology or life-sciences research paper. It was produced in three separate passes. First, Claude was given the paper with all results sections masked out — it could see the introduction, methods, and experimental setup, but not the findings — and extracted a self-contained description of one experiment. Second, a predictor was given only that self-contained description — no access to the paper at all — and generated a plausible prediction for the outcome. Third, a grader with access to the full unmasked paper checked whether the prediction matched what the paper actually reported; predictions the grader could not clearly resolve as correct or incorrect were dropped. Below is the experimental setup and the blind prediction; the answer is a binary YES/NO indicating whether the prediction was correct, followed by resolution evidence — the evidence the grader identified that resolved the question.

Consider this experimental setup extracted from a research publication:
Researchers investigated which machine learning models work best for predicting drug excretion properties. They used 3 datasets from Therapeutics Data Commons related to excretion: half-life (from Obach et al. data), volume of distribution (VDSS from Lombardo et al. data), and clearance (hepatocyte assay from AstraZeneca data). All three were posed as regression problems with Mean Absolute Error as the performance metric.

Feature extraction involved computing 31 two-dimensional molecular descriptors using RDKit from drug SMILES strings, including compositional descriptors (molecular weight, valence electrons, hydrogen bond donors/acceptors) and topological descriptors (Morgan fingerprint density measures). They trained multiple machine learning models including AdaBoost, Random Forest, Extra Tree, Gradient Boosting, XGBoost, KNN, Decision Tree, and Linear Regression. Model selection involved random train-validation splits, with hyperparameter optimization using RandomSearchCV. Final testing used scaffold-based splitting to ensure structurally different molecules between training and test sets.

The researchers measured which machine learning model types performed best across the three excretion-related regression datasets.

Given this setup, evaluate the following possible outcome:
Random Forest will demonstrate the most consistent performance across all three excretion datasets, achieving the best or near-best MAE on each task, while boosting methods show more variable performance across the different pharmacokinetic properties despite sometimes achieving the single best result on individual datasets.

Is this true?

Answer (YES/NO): NO